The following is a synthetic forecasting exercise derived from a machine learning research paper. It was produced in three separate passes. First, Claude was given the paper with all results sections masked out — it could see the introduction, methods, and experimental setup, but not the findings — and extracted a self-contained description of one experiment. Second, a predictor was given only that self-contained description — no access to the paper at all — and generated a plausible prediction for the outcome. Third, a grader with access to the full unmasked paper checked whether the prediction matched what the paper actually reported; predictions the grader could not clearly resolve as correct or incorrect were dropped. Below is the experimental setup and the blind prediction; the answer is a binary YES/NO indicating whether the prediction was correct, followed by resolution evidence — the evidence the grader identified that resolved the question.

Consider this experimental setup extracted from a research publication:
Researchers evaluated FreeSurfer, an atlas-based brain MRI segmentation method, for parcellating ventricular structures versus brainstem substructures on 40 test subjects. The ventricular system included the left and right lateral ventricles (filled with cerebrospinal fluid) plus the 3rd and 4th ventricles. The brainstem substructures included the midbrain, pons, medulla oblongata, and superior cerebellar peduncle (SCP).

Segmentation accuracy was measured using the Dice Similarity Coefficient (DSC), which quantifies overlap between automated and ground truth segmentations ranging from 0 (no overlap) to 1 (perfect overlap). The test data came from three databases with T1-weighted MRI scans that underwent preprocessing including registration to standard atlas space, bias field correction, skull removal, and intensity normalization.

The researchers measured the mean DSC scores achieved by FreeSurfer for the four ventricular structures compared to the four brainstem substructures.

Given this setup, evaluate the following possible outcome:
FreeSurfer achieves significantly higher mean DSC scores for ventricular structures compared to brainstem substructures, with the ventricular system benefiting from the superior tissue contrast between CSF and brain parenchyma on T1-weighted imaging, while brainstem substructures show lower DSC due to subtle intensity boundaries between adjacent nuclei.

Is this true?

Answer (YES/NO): YES